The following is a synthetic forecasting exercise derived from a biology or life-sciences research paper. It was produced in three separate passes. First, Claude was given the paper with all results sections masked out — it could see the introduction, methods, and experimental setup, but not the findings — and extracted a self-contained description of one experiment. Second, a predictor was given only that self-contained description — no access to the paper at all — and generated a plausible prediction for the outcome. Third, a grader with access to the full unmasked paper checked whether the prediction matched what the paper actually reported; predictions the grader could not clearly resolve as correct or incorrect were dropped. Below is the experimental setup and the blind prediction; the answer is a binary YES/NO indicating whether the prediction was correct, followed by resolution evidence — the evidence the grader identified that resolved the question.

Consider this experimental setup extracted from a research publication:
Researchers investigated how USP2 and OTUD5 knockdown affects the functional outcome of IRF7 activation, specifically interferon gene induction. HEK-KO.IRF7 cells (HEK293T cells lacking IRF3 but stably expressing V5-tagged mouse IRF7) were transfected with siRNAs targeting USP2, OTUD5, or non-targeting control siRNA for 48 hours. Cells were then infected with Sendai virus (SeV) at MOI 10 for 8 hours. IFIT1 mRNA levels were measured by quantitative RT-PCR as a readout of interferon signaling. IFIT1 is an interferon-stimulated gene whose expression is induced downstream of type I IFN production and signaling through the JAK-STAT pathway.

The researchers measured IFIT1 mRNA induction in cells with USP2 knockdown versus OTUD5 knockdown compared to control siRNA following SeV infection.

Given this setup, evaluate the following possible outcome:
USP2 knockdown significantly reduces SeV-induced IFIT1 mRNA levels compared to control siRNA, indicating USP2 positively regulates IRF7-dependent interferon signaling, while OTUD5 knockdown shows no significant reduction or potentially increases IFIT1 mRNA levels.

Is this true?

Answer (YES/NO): YES